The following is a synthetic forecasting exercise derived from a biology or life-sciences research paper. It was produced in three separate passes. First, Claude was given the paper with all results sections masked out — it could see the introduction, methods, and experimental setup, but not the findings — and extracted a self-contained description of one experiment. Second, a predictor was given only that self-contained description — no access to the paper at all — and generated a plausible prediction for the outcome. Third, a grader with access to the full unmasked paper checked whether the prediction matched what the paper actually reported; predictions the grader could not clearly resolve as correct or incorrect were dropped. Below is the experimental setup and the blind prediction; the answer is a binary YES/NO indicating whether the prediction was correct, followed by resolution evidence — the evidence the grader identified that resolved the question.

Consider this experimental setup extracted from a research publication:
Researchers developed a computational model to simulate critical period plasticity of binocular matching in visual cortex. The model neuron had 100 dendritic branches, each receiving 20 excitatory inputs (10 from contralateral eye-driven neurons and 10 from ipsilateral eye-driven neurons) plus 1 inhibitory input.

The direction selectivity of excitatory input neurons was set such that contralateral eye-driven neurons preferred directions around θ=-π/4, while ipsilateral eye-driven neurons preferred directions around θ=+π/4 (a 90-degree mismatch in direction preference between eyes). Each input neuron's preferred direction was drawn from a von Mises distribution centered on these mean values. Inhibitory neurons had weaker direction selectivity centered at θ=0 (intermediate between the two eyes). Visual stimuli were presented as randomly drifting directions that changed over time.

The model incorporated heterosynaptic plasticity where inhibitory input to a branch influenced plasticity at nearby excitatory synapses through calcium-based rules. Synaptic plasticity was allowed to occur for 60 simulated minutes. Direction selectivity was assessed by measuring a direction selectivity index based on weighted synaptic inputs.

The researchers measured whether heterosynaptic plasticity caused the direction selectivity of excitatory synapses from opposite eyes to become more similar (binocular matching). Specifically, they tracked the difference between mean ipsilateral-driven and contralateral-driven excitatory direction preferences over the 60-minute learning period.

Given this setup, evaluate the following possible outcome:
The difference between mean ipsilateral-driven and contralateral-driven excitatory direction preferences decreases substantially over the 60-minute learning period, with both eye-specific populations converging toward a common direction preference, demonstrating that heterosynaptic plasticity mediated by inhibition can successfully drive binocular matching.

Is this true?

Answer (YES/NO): YES